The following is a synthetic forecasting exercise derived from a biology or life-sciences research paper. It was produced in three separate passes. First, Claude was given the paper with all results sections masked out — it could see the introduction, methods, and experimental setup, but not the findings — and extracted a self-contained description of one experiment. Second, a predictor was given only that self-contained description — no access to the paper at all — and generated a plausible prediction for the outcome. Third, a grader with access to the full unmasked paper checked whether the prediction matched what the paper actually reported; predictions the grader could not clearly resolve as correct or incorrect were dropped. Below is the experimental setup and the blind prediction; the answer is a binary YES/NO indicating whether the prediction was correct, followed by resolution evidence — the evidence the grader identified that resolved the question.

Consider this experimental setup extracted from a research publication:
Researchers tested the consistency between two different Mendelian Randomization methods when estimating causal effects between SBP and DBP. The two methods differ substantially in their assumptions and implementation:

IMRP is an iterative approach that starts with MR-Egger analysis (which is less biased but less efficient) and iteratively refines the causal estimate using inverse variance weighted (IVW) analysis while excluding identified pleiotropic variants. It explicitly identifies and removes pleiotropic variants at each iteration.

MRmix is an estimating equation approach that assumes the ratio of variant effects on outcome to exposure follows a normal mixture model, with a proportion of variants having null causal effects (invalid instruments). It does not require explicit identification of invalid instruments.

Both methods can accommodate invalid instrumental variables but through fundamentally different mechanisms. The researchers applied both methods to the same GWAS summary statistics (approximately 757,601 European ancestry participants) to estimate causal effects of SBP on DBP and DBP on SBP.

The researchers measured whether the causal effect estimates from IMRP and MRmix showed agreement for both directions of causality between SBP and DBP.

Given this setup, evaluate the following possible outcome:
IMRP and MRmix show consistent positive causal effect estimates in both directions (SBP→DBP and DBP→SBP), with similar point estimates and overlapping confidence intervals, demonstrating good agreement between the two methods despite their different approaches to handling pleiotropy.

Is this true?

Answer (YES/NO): YES